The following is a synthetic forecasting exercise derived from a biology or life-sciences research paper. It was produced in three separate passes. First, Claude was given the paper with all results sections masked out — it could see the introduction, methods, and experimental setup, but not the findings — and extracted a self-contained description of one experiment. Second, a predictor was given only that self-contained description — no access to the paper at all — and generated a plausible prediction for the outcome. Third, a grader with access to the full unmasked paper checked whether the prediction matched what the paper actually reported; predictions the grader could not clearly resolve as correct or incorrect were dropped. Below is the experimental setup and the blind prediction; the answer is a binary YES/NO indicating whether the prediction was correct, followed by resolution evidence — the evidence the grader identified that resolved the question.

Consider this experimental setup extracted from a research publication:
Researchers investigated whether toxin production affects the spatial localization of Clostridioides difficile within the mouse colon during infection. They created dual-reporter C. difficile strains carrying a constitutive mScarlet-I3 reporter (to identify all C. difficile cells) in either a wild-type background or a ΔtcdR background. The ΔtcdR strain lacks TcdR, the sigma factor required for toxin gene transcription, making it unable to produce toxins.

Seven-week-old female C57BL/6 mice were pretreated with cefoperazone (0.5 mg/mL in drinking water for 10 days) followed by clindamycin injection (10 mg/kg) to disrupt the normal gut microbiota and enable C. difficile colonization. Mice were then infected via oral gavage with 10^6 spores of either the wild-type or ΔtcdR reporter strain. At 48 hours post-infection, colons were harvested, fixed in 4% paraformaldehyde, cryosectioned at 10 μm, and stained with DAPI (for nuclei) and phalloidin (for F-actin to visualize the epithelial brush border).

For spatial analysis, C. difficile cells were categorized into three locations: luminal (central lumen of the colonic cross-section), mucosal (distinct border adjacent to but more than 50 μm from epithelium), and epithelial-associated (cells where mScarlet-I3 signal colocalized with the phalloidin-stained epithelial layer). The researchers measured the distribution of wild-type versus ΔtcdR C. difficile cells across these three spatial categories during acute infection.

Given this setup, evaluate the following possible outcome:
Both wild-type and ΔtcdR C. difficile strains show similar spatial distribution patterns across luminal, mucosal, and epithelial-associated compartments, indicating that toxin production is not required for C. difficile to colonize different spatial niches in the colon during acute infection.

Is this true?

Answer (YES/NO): YES